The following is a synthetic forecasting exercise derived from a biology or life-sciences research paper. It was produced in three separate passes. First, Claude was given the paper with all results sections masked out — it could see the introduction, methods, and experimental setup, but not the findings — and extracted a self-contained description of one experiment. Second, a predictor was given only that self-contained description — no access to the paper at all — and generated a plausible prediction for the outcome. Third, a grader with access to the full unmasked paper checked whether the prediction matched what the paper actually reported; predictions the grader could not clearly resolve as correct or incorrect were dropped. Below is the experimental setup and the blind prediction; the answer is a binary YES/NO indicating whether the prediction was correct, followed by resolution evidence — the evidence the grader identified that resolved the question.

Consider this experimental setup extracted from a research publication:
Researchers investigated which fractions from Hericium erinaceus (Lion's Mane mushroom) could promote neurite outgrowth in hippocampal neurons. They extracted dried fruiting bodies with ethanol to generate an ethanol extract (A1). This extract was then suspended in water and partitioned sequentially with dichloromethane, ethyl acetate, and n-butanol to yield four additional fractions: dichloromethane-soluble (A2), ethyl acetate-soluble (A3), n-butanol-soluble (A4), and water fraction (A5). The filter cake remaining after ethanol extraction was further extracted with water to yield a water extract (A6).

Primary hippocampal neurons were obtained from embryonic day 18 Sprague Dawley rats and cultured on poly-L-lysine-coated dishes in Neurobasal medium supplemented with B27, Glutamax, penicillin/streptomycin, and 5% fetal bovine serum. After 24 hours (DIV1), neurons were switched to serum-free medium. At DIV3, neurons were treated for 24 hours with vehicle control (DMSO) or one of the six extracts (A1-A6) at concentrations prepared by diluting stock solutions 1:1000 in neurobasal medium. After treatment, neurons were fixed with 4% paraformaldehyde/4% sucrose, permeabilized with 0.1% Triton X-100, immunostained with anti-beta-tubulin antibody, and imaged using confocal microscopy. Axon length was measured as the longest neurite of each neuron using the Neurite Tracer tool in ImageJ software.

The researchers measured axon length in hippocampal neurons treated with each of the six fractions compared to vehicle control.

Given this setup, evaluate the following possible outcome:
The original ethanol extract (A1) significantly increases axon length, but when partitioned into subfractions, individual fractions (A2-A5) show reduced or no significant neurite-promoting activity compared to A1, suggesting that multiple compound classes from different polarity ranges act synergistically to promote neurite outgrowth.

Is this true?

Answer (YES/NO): NO